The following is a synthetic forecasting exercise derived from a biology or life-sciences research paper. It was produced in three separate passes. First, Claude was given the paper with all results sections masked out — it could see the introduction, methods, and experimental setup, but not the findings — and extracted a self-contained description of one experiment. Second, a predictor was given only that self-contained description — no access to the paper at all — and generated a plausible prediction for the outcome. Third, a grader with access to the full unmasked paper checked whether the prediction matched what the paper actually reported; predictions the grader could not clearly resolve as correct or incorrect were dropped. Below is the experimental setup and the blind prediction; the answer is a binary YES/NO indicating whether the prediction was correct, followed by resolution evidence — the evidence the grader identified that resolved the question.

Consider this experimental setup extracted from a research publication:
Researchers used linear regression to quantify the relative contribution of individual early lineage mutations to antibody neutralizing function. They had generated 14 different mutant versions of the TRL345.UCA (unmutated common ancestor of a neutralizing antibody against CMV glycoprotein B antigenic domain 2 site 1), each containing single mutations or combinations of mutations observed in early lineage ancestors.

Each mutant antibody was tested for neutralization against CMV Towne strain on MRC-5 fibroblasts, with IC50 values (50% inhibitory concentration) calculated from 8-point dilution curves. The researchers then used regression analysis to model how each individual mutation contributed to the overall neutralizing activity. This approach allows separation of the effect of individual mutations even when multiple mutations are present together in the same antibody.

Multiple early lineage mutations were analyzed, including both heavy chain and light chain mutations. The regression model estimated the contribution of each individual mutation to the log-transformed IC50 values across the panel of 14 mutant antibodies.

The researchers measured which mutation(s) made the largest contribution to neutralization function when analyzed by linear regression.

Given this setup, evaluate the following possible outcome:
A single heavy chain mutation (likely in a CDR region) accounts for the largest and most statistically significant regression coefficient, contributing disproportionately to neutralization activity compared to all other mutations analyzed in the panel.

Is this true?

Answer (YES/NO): YES